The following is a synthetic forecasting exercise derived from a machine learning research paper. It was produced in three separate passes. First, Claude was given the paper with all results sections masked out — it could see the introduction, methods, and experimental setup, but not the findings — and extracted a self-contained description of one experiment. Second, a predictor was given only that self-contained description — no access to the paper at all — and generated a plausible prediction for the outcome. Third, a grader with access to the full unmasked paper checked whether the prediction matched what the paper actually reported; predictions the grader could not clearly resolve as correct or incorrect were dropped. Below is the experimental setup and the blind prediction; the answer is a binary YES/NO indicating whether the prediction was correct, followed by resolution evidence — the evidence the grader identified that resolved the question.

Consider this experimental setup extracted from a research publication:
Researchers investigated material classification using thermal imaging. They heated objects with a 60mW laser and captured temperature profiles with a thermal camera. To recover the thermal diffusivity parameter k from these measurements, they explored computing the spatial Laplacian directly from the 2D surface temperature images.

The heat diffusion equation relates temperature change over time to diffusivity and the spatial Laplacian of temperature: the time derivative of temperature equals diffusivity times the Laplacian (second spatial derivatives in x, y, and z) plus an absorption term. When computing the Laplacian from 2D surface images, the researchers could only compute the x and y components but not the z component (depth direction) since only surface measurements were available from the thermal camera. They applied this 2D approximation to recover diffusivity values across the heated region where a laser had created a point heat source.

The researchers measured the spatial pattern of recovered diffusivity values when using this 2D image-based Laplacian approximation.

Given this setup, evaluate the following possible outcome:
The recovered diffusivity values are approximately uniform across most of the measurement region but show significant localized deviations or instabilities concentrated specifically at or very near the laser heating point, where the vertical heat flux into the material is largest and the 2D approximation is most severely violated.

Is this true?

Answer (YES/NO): NO